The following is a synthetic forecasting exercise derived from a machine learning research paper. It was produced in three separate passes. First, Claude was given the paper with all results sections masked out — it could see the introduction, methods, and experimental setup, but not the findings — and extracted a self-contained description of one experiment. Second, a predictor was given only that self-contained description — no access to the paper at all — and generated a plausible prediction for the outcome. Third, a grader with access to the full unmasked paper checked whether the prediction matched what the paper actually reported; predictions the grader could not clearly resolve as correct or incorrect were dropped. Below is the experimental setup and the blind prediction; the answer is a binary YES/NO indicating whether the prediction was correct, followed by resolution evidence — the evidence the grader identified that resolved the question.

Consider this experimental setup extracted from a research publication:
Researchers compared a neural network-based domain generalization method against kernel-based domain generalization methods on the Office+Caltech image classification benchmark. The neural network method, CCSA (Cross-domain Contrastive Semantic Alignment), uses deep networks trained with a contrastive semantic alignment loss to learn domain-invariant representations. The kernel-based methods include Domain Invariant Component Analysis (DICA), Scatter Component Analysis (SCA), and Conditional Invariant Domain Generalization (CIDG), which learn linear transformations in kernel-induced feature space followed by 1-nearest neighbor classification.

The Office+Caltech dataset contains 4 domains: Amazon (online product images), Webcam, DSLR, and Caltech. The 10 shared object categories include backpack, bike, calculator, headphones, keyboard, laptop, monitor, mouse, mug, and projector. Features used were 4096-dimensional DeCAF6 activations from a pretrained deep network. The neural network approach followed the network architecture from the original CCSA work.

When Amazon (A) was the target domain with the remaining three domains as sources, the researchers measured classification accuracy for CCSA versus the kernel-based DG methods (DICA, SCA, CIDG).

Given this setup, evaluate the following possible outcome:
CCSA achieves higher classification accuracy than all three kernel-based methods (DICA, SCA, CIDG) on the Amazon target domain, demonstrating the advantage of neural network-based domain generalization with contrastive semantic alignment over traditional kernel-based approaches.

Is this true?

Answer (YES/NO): NO